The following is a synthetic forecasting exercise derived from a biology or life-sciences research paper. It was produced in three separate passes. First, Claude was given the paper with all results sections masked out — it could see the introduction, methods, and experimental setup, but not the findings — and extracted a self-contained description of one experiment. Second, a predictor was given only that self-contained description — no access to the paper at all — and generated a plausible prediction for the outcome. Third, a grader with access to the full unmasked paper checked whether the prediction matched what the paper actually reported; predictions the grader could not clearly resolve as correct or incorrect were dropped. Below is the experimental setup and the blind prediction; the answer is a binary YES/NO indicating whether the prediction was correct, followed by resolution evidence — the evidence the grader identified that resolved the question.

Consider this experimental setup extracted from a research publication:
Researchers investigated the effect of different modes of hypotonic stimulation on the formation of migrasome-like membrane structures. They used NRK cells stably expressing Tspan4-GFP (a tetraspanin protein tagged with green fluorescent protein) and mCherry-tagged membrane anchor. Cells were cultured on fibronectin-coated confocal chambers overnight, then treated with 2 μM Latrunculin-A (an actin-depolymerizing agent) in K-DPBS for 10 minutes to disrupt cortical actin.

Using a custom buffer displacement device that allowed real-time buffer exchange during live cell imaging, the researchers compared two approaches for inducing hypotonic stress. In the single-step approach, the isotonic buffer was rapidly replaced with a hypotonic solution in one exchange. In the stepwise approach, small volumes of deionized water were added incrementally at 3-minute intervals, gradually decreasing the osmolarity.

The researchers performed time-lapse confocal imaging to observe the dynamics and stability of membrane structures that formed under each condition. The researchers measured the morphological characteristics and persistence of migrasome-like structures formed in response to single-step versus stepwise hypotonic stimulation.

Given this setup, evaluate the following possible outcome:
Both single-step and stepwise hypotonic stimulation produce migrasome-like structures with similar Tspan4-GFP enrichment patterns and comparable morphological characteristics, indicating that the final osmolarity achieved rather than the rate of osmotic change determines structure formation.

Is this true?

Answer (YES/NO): NO